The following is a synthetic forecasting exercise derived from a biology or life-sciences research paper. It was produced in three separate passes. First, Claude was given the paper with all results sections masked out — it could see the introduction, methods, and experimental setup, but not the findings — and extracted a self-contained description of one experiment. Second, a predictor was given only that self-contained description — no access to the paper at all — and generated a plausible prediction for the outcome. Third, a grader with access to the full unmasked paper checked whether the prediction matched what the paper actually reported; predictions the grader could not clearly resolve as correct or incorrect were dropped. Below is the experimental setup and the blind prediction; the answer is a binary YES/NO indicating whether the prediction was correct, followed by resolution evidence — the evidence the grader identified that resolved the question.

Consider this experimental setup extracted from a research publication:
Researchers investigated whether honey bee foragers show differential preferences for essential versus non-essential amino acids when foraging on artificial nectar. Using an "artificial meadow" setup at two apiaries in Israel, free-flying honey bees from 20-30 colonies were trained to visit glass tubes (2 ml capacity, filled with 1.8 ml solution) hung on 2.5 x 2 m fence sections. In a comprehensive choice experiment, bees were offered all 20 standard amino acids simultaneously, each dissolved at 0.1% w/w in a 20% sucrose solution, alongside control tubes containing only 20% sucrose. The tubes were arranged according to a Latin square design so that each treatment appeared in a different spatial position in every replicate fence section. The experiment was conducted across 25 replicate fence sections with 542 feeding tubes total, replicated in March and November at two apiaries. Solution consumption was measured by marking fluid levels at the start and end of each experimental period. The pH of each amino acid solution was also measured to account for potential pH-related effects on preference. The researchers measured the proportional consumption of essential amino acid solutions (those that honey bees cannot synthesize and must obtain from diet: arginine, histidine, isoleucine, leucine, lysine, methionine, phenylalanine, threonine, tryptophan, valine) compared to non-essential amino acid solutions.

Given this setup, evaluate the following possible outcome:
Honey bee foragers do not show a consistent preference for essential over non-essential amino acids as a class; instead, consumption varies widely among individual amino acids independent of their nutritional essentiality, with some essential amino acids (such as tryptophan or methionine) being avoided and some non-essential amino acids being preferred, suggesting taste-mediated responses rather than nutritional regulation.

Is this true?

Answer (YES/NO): NO